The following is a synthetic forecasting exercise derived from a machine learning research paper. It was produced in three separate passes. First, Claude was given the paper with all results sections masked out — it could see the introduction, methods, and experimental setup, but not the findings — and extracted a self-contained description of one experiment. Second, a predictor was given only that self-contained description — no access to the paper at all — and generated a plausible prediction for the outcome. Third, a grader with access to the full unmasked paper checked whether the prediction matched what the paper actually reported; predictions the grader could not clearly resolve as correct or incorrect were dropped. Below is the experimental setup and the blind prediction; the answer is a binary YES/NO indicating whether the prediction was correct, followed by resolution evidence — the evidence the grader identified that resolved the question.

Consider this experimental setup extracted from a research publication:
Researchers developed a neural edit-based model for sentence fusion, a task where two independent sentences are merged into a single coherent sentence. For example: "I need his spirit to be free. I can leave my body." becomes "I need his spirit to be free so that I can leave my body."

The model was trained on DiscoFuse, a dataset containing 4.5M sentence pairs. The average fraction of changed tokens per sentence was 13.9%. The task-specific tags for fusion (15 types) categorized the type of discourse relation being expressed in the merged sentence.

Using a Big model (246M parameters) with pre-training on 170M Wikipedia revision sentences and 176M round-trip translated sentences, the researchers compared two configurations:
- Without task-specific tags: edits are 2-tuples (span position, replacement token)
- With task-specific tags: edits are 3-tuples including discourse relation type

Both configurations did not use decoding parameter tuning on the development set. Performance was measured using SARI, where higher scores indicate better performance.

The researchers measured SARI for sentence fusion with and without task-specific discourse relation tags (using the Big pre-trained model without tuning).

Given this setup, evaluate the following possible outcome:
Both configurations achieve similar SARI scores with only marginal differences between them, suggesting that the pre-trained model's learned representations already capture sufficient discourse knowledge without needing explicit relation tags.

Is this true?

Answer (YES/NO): YES